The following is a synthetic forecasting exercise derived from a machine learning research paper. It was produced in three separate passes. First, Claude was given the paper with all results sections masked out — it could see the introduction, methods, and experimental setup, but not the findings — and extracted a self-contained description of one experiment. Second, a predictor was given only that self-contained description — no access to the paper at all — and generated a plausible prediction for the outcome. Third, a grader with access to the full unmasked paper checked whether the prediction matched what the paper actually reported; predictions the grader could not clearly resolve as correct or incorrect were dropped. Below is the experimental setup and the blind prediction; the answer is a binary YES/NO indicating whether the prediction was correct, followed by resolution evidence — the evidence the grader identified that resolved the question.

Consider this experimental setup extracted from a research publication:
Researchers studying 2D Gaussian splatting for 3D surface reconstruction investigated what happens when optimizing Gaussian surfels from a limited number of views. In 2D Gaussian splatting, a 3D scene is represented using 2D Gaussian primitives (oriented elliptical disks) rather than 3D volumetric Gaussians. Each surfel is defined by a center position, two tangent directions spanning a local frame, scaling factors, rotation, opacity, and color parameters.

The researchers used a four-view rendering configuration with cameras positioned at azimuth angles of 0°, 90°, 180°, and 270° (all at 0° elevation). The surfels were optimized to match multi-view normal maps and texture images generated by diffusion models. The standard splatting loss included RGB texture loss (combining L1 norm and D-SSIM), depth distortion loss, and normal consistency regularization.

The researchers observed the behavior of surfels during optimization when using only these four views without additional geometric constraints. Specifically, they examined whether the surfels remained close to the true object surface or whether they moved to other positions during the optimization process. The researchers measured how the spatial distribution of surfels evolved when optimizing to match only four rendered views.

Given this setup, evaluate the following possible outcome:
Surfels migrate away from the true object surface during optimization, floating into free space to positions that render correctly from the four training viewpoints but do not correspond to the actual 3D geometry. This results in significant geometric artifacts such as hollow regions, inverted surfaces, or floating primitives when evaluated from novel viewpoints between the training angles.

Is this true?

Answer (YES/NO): YES